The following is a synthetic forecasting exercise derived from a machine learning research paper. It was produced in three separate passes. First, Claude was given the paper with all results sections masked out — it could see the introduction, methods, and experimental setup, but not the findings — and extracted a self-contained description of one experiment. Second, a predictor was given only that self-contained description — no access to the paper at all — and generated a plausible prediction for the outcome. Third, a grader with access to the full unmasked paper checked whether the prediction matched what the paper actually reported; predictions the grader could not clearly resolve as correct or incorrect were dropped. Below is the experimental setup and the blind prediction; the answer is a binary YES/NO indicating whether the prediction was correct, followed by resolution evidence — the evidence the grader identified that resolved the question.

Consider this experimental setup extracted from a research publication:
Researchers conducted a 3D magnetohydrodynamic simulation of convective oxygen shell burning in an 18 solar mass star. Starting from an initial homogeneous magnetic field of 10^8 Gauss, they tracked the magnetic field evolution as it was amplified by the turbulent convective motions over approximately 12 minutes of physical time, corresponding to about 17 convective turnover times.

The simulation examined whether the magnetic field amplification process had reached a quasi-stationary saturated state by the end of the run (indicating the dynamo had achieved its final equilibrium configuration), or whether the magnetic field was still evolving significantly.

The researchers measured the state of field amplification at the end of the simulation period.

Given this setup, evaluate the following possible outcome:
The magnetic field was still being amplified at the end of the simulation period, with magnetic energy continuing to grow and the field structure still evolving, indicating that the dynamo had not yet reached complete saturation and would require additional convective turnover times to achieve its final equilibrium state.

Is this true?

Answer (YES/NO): YES